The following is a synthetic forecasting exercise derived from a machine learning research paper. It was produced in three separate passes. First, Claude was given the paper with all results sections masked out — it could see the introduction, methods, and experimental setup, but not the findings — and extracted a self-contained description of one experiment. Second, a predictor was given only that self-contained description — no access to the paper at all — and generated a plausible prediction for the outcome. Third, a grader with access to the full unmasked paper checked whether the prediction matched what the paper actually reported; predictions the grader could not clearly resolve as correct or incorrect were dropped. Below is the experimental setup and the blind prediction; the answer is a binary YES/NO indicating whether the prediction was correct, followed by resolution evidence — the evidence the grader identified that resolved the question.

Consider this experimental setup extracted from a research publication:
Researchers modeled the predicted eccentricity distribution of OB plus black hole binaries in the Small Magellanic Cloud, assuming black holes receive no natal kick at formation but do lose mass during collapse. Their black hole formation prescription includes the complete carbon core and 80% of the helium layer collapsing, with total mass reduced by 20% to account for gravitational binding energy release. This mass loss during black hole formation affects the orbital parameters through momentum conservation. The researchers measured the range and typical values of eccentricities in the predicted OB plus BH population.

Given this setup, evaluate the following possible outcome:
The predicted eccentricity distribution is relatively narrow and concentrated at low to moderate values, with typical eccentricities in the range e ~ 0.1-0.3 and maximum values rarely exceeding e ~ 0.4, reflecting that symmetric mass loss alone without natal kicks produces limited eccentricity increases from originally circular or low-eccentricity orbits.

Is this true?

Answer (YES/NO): NO